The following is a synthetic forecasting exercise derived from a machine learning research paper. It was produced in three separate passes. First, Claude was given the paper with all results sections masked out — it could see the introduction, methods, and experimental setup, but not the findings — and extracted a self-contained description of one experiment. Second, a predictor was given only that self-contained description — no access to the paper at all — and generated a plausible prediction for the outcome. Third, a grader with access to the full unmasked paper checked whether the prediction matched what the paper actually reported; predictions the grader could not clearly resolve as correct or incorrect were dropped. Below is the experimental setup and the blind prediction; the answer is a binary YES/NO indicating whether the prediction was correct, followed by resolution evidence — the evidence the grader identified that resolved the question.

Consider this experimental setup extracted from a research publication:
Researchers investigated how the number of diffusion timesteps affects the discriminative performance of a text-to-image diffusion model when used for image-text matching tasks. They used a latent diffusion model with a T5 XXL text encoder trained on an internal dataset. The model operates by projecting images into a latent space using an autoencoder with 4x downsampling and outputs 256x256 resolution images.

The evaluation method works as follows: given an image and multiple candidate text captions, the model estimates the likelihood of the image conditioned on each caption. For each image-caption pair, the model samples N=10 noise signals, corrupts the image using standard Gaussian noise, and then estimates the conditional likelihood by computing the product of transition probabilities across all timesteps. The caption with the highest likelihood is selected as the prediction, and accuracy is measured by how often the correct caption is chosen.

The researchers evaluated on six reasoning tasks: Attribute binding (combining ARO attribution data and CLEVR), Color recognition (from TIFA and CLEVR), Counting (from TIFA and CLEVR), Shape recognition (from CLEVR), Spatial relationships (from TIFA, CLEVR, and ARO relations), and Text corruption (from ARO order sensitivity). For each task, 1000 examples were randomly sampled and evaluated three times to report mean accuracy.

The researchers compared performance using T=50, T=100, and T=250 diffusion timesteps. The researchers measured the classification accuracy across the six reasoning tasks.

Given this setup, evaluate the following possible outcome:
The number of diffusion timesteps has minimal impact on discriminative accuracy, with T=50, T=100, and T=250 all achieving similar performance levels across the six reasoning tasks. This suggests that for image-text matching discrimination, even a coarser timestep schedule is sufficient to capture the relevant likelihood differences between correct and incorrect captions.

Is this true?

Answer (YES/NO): NO